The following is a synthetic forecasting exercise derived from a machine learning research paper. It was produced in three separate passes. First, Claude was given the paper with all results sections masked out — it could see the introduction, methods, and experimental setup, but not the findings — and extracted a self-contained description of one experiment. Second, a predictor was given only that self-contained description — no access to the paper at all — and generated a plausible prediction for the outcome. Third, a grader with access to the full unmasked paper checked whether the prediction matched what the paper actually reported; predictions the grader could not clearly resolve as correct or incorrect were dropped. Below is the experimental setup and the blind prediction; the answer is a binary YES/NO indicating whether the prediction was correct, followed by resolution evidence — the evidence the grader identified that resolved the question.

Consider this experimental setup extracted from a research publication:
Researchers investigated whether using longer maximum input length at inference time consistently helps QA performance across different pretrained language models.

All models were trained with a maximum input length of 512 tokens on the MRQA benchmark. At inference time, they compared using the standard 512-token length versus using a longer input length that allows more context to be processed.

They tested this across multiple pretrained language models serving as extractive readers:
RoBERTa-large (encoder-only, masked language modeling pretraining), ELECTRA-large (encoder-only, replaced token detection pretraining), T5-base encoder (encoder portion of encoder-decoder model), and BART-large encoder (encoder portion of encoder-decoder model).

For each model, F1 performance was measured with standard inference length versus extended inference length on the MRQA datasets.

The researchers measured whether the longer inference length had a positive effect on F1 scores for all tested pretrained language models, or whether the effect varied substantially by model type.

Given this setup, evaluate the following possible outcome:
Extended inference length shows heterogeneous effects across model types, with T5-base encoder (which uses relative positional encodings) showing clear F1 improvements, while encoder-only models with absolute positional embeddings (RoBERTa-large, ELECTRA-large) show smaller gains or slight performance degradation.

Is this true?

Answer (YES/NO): NO